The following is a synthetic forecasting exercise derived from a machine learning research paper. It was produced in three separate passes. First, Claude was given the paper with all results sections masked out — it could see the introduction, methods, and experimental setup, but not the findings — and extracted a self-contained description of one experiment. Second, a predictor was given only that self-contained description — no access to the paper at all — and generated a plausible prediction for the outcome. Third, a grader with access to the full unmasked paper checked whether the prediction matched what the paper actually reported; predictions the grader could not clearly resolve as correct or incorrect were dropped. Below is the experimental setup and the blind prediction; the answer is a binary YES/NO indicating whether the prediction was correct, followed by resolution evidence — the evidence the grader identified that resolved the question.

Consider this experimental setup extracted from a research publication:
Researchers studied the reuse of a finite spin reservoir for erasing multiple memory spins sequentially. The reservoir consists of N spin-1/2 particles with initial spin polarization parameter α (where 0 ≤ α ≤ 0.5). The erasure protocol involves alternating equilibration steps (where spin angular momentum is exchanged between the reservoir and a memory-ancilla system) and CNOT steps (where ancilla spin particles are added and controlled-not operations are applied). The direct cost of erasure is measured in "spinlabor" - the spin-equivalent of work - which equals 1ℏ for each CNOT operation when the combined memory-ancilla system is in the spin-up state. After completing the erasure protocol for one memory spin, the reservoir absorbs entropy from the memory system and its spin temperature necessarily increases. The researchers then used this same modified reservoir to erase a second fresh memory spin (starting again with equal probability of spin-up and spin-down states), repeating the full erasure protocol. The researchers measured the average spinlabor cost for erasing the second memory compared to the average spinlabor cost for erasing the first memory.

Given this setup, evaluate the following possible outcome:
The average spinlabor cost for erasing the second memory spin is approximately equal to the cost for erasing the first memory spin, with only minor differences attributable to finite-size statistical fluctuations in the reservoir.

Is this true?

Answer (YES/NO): NO